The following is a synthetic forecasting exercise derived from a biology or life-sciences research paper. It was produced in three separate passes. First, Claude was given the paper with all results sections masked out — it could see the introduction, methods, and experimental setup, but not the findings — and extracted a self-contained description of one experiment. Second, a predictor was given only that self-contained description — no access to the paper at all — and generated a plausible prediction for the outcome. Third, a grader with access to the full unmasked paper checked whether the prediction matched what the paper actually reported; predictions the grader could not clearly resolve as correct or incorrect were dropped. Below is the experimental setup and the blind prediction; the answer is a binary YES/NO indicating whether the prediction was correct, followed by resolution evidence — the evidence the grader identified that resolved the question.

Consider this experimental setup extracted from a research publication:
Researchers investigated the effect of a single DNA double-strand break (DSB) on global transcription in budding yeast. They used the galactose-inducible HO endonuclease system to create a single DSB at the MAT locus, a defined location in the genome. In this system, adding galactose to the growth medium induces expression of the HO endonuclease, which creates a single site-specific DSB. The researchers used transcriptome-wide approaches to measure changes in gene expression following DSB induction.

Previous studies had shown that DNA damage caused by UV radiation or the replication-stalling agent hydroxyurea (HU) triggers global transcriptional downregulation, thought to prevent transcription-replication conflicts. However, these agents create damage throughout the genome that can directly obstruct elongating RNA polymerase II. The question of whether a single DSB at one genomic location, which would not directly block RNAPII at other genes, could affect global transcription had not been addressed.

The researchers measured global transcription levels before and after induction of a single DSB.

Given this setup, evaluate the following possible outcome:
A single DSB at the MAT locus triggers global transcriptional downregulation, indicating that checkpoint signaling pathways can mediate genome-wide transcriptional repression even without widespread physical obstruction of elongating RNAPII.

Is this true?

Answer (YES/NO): YES